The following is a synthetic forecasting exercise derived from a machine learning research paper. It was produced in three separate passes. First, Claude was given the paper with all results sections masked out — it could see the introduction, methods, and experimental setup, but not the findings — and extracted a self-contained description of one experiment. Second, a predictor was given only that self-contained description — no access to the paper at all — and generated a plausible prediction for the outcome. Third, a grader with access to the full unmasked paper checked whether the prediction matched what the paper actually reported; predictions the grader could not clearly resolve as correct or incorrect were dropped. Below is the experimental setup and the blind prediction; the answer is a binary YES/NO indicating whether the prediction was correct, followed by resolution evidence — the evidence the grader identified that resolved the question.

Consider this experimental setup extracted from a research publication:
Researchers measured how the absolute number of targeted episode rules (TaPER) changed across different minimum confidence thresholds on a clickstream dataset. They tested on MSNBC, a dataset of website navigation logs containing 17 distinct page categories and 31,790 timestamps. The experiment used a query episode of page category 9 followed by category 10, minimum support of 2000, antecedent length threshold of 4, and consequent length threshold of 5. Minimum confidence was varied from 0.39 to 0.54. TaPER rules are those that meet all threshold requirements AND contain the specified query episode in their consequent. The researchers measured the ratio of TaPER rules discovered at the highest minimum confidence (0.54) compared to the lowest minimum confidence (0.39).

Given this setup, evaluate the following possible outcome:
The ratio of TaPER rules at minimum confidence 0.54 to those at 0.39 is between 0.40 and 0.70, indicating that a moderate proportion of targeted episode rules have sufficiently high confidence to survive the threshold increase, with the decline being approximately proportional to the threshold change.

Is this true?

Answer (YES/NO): NO